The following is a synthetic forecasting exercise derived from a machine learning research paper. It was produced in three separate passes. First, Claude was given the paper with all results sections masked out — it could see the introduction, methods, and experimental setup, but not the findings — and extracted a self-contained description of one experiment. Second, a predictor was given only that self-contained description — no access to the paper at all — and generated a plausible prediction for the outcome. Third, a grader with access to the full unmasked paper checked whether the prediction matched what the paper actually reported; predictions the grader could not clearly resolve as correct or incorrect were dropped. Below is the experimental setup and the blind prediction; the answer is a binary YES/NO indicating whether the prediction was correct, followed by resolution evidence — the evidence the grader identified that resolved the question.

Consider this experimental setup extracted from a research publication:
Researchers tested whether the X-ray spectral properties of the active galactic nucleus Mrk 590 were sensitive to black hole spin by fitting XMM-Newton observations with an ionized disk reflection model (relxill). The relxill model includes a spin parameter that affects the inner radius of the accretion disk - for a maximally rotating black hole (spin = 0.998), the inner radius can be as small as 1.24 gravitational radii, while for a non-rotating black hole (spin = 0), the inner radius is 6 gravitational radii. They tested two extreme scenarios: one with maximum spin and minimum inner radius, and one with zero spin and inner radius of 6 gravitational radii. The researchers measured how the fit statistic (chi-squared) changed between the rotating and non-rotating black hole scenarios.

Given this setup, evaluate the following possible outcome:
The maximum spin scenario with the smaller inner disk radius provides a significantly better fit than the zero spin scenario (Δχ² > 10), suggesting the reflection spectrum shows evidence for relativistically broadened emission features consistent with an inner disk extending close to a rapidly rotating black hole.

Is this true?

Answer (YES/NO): NO